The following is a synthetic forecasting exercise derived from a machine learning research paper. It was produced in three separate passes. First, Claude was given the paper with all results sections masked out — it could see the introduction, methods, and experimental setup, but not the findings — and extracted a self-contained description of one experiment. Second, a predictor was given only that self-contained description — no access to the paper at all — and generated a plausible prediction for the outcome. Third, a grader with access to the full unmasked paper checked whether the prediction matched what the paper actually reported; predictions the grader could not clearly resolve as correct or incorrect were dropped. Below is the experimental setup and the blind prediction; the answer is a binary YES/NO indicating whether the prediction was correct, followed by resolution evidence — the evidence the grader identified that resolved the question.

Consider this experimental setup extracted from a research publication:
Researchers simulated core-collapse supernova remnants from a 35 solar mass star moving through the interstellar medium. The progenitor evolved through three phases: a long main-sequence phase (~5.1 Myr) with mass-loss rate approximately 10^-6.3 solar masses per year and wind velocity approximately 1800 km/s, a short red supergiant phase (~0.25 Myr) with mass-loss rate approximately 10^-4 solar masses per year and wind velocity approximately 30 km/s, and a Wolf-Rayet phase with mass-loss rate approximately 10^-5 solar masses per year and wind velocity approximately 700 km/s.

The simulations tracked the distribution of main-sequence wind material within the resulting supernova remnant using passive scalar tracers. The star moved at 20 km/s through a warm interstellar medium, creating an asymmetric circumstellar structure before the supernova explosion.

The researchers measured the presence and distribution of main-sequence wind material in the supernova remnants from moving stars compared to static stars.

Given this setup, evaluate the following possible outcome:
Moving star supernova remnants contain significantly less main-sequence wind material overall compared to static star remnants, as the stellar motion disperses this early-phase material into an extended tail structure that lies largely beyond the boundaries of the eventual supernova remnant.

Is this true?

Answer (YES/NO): YES